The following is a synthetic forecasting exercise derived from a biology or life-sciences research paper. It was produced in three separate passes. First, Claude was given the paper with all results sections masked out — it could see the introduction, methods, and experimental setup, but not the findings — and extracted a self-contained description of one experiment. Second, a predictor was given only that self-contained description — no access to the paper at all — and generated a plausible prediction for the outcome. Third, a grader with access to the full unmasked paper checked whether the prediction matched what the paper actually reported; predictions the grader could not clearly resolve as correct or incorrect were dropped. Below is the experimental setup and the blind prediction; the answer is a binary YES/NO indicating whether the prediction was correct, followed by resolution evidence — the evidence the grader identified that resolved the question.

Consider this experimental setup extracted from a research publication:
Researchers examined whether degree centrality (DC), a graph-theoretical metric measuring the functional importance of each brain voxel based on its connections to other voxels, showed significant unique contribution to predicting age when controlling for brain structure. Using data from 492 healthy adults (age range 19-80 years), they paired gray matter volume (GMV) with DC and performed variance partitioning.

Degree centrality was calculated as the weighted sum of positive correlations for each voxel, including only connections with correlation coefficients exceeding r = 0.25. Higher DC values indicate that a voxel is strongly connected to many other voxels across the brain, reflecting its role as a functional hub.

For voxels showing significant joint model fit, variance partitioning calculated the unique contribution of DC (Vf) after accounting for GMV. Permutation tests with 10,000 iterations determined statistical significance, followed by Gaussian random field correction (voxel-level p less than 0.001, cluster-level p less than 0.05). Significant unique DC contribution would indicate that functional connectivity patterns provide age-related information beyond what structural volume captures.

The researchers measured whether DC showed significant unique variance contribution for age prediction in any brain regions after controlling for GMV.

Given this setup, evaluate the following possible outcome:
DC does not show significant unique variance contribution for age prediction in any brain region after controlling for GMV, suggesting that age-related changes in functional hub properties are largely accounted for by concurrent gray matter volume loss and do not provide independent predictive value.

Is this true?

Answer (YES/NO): YES